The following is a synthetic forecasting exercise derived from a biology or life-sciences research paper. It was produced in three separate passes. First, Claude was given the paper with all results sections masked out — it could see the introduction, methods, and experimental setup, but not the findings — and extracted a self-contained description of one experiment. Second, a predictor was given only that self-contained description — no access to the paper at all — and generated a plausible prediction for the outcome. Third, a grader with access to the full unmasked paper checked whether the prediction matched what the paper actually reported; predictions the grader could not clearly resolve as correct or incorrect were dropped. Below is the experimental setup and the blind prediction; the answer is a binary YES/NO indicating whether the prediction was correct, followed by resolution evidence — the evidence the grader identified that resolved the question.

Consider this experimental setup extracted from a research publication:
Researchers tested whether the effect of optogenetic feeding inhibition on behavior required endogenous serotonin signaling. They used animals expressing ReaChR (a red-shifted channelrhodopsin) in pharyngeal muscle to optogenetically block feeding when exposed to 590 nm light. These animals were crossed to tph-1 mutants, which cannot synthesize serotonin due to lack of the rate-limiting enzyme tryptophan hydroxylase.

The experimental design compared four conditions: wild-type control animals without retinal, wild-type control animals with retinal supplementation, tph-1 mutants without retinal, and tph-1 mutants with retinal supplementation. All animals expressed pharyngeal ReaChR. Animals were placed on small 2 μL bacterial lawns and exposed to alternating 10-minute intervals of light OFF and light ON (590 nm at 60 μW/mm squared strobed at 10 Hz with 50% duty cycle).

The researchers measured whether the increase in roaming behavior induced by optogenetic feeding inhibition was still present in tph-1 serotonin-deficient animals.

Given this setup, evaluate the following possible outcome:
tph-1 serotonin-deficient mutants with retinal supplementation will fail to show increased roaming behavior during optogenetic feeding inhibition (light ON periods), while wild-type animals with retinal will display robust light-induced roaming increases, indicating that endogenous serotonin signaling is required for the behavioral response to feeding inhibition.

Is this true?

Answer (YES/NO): NO